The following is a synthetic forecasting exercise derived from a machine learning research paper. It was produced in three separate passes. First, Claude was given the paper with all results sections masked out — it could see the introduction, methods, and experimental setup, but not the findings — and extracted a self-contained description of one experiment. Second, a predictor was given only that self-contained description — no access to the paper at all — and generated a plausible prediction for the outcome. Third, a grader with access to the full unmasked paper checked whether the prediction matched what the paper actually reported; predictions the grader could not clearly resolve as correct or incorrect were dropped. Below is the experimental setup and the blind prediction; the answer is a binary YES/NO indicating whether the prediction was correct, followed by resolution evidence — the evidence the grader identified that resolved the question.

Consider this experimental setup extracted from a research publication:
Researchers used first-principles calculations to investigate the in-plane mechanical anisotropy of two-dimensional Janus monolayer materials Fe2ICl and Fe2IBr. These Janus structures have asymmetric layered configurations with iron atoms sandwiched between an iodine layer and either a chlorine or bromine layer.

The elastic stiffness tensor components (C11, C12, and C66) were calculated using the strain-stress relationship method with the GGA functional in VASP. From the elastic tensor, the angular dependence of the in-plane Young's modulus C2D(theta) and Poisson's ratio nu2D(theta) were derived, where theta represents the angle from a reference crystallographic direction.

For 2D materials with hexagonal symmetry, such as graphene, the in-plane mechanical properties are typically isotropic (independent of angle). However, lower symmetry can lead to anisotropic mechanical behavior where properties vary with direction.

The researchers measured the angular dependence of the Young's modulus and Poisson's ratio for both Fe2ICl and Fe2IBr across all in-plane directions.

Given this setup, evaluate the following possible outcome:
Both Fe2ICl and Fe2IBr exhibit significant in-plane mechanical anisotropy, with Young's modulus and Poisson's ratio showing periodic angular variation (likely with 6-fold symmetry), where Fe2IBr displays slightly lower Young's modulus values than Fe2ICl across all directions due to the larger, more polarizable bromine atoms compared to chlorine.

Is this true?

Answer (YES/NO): NO